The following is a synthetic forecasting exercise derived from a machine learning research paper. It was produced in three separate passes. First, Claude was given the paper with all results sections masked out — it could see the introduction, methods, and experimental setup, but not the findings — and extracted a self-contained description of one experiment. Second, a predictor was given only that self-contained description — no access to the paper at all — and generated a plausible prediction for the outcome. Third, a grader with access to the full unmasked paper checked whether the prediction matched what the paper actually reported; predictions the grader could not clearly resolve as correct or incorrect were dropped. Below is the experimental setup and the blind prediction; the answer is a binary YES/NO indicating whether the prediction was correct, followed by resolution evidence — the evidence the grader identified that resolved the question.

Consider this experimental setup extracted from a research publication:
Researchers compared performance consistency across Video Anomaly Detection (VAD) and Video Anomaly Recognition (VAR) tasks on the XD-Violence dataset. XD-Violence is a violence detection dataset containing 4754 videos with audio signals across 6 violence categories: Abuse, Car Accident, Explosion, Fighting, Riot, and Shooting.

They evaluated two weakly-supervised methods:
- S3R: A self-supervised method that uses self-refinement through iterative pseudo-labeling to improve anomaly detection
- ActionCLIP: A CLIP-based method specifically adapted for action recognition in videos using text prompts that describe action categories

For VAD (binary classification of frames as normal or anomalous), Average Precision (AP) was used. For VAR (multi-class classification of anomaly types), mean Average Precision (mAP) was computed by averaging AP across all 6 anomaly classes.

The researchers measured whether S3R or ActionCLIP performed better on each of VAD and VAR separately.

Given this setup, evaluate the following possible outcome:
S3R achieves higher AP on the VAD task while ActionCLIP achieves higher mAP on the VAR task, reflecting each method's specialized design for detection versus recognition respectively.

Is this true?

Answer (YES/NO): YES